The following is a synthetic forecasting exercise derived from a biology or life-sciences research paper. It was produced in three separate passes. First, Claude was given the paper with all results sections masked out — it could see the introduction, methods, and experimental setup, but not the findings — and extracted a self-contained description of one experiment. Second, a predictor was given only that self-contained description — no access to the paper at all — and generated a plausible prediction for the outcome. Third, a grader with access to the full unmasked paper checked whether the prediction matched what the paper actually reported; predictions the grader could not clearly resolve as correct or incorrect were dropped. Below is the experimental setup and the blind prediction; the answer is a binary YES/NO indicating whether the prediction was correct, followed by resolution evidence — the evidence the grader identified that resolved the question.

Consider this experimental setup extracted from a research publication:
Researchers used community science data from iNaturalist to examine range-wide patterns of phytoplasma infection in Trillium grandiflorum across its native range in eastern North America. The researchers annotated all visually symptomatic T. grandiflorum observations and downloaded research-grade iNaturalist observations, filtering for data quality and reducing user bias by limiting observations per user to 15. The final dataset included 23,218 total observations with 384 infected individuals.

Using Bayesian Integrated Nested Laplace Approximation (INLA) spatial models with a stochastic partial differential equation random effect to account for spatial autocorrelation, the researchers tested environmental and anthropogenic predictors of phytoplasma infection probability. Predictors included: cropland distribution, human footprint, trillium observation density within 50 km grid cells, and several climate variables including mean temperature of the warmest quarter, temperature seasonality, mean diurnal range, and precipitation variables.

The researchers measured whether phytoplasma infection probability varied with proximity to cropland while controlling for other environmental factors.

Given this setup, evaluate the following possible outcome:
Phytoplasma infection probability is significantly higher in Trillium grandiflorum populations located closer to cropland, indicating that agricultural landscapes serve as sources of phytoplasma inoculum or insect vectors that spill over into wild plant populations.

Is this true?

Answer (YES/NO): YES